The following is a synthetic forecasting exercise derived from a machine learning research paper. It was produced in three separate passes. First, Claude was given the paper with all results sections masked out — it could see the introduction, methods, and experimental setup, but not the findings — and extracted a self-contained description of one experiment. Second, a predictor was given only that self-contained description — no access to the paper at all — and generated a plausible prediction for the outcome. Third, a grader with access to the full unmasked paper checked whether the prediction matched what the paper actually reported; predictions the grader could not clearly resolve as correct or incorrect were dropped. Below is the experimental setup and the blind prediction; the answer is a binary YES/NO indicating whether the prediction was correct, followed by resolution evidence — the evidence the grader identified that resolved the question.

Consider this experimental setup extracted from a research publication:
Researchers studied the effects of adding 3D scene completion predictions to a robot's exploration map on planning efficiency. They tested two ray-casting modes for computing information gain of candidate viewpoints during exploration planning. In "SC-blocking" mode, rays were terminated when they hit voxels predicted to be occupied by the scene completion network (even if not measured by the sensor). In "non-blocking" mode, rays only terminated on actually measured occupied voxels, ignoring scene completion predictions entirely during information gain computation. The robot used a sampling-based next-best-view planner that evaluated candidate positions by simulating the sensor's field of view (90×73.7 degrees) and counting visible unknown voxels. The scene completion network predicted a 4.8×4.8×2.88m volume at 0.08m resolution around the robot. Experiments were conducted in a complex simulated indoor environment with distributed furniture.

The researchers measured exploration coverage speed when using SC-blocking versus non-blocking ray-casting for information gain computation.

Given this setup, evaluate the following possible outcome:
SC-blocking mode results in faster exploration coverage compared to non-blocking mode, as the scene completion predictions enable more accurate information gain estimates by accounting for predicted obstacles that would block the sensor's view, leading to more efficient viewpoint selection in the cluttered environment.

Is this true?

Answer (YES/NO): NO